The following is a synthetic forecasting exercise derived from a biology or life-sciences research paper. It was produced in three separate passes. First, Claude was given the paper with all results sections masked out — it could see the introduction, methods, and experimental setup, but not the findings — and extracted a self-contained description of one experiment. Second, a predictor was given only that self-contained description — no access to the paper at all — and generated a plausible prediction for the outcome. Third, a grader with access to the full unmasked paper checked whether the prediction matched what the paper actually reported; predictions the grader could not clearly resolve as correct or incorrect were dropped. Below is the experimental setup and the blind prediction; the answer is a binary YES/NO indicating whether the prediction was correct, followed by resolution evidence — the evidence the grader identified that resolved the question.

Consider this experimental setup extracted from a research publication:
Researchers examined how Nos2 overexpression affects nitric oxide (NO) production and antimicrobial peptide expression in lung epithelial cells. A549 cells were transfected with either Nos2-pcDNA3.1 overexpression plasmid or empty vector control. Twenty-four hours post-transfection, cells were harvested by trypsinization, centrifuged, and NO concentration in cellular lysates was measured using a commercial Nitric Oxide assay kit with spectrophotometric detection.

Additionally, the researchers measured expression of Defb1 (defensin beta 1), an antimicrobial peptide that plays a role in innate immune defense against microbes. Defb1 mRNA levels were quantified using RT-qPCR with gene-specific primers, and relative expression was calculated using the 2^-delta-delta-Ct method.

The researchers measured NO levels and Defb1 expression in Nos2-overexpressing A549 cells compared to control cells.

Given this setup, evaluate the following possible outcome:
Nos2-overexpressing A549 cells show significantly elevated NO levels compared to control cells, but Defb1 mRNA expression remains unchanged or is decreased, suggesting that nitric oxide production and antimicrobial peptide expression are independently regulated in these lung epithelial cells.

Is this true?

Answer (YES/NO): YES